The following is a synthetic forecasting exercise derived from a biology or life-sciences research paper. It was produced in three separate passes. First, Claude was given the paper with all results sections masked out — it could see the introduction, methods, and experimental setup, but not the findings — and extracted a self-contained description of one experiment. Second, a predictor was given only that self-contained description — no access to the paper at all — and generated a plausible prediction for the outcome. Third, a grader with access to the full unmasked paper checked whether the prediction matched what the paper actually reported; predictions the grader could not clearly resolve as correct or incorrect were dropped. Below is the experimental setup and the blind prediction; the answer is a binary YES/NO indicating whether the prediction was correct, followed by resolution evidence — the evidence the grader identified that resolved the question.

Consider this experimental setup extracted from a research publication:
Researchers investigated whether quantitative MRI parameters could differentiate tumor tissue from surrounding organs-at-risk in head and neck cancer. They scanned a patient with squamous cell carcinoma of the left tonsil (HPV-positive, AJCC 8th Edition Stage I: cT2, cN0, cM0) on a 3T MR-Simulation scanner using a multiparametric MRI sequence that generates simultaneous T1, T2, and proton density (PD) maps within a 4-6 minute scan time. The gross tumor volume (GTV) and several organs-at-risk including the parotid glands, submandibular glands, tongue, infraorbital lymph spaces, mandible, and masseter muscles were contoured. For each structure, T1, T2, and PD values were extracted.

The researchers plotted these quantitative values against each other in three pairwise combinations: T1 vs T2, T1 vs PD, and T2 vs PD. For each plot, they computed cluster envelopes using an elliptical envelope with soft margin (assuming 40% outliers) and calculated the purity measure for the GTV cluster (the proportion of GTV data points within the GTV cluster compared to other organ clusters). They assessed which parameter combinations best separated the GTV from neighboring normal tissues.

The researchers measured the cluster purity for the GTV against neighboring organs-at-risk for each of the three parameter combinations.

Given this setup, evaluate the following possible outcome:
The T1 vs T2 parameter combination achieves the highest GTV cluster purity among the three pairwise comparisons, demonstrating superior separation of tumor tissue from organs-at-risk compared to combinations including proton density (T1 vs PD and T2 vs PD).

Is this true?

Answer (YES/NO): NO